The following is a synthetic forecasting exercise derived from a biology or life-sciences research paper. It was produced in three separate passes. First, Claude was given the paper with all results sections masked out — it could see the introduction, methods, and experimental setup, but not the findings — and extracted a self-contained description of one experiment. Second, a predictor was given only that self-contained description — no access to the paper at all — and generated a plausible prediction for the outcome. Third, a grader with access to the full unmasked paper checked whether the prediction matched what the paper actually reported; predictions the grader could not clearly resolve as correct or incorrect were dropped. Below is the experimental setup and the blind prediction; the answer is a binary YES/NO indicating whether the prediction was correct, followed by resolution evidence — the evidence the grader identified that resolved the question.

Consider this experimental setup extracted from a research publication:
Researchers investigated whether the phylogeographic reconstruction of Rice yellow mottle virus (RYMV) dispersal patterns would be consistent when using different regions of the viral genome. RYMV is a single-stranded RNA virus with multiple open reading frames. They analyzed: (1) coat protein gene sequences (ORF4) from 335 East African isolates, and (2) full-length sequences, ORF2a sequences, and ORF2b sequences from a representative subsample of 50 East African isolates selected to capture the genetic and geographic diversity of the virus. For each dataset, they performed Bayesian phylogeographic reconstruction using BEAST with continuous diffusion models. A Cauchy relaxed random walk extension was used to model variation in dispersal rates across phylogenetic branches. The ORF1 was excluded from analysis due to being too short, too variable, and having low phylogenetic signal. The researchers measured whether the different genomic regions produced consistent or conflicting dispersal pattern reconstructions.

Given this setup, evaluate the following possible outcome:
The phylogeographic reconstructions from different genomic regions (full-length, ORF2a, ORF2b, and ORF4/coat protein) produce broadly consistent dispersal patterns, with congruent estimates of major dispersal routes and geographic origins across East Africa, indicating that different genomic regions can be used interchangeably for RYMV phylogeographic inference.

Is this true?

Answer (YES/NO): YES